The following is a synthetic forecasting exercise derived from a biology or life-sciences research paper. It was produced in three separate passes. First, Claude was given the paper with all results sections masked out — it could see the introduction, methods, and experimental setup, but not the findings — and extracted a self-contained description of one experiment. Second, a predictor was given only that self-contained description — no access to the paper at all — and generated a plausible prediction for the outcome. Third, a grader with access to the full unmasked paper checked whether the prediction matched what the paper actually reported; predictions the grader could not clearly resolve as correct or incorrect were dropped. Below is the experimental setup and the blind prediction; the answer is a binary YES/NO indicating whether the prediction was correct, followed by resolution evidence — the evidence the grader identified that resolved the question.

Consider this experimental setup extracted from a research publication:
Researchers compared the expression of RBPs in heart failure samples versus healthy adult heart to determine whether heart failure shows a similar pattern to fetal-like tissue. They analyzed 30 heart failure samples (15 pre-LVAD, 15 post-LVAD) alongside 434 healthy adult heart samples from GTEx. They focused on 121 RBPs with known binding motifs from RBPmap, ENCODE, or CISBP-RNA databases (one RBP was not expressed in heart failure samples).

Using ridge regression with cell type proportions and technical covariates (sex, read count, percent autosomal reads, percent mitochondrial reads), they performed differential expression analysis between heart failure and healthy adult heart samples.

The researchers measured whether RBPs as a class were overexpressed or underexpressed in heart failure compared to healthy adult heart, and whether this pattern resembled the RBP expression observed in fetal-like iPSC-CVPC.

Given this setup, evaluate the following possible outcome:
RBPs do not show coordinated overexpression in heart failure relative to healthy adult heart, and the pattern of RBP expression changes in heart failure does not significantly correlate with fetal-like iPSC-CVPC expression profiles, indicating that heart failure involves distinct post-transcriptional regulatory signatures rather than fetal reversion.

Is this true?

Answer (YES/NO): NO